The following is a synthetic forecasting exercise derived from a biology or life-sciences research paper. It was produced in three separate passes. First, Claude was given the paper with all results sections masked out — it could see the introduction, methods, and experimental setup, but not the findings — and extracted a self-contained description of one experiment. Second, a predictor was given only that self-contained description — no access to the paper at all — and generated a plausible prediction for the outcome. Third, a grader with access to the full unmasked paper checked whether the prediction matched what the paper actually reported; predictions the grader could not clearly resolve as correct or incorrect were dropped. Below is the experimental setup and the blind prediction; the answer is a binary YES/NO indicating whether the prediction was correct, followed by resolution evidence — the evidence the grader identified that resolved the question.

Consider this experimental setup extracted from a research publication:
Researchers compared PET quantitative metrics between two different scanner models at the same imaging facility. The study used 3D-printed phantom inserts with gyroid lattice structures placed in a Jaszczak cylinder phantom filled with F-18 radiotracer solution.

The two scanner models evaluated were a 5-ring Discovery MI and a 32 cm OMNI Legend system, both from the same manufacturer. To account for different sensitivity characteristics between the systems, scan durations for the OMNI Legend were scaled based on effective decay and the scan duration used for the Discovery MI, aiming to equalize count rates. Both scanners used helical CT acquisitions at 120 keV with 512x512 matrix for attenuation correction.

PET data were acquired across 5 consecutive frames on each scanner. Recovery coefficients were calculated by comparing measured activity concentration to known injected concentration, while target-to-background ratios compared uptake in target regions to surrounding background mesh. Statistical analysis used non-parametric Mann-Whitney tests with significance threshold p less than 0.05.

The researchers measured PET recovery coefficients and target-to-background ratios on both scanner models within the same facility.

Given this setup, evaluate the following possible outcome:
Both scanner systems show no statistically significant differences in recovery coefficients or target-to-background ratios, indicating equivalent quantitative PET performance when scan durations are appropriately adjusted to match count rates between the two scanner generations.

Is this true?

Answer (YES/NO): YES